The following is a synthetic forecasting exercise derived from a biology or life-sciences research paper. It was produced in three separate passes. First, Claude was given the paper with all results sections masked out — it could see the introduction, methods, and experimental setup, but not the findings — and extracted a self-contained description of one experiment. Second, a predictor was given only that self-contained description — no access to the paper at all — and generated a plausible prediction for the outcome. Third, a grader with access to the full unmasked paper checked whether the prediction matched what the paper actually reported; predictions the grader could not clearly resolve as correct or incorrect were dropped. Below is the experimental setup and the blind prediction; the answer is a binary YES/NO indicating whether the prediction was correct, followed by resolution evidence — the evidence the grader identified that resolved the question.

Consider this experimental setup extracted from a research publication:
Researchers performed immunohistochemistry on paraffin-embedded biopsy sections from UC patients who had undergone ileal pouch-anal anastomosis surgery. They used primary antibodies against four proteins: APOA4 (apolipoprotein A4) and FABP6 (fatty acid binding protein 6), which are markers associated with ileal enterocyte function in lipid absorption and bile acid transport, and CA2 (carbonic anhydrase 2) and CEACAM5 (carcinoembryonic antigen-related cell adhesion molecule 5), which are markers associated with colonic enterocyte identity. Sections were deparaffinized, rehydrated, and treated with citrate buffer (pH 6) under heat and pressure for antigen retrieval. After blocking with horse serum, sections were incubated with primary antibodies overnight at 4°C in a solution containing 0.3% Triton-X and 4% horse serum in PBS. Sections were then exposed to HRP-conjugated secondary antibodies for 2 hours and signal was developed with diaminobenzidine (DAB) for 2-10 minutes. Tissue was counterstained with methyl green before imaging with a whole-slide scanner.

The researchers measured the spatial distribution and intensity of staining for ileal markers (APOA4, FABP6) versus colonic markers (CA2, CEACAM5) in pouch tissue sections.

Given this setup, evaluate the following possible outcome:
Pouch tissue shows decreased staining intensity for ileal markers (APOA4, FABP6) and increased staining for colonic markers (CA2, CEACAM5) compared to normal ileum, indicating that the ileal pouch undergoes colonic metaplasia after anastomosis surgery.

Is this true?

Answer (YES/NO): YES